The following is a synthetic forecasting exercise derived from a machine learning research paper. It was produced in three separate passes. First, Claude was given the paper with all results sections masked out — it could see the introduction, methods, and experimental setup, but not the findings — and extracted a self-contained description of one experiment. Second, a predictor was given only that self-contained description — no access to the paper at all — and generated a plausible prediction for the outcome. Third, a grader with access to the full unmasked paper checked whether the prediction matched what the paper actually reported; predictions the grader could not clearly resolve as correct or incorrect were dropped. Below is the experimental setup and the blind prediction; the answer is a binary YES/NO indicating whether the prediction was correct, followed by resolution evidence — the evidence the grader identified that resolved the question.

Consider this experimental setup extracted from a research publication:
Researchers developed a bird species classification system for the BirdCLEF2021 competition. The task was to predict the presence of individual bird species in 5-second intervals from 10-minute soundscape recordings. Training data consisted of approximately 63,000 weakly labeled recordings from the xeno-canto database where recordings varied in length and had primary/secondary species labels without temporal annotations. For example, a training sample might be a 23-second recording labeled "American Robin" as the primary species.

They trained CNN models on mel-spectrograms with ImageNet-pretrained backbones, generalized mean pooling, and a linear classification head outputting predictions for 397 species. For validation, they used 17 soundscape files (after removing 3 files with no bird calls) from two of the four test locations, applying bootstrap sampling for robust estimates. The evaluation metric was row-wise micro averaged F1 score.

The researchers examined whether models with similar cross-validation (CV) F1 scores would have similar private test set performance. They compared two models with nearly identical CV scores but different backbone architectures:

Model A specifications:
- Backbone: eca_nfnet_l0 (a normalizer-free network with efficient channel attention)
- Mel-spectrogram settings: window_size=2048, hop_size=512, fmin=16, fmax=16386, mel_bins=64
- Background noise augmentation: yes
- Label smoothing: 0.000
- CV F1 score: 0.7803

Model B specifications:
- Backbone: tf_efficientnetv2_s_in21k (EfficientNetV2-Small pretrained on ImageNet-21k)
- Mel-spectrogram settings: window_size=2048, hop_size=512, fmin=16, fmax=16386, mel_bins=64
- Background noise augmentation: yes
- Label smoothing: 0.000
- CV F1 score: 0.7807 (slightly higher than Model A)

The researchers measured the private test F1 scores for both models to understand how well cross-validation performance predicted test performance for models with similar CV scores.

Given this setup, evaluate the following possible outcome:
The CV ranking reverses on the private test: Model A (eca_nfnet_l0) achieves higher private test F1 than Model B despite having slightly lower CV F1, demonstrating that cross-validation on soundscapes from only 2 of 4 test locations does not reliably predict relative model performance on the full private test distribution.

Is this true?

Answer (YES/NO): YES